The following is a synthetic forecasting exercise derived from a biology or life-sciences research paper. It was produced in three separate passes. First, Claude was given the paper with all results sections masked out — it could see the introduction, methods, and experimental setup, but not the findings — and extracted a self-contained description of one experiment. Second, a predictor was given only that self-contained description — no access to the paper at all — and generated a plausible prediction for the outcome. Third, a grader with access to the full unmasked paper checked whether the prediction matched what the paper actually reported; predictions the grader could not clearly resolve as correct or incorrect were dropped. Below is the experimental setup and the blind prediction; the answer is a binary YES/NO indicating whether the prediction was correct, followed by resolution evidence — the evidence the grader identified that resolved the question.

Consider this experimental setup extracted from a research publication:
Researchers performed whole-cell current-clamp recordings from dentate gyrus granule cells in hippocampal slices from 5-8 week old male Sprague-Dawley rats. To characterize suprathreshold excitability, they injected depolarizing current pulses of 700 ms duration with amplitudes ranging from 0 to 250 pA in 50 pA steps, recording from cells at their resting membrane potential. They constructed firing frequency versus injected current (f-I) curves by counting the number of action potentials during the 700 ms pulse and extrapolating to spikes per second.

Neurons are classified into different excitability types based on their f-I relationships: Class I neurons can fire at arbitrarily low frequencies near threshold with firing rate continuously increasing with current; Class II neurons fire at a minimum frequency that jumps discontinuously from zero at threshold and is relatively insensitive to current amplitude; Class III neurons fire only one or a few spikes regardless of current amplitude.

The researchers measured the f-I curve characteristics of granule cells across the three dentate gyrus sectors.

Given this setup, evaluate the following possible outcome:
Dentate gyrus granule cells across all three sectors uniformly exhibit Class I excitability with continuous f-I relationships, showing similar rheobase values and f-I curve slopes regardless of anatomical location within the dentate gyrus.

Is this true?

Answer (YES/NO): NO